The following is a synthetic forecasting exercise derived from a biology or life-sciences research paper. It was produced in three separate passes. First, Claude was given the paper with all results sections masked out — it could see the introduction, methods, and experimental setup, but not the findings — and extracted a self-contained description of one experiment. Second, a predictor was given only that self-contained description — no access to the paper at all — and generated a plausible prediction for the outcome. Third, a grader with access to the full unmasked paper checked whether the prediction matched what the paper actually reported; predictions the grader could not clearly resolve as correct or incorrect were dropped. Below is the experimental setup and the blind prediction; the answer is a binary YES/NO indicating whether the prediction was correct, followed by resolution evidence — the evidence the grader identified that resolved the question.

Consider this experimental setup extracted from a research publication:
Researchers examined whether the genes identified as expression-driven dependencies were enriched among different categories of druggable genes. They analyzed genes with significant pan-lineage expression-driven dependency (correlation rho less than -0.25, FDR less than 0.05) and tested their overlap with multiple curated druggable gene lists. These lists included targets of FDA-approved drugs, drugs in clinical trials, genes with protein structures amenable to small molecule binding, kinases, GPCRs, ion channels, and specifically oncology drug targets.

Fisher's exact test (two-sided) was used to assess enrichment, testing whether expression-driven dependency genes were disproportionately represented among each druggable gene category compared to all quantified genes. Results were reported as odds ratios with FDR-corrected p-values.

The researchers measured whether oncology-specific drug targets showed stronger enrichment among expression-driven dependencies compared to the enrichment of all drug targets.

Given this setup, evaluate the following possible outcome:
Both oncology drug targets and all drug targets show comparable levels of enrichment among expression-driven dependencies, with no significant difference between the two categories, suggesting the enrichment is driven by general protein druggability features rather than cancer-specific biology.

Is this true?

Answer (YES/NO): NO